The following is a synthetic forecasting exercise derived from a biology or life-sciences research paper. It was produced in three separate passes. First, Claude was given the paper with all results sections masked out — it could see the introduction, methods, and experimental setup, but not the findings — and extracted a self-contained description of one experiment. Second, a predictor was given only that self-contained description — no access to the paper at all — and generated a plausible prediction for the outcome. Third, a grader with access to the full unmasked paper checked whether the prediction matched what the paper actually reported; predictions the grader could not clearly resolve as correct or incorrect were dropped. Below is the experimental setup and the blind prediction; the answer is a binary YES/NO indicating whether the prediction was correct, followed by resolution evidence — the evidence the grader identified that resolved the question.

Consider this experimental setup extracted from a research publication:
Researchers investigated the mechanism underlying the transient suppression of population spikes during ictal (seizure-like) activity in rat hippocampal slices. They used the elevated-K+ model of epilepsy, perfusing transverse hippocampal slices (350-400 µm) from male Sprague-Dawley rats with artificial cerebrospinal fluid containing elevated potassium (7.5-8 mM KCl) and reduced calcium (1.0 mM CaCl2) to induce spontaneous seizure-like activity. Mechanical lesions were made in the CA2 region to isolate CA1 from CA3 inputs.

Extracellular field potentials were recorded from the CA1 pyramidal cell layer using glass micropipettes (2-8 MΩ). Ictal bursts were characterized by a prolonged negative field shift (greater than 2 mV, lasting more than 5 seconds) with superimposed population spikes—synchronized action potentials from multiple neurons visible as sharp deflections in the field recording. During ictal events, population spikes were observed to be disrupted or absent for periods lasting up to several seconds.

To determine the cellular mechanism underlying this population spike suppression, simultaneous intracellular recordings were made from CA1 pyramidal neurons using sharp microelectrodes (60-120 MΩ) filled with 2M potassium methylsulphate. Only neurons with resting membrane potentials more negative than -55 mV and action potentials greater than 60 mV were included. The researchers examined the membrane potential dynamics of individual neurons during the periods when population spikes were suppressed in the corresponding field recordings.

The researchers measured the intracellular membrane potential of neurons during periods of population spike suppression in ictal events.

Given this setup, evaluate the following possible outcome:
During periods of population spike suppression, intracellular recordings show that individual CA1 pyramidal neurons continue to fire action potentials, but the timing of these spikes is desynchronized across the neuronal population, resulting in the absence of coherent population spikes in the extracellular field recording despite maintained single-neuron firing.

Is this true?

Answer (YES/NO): NO